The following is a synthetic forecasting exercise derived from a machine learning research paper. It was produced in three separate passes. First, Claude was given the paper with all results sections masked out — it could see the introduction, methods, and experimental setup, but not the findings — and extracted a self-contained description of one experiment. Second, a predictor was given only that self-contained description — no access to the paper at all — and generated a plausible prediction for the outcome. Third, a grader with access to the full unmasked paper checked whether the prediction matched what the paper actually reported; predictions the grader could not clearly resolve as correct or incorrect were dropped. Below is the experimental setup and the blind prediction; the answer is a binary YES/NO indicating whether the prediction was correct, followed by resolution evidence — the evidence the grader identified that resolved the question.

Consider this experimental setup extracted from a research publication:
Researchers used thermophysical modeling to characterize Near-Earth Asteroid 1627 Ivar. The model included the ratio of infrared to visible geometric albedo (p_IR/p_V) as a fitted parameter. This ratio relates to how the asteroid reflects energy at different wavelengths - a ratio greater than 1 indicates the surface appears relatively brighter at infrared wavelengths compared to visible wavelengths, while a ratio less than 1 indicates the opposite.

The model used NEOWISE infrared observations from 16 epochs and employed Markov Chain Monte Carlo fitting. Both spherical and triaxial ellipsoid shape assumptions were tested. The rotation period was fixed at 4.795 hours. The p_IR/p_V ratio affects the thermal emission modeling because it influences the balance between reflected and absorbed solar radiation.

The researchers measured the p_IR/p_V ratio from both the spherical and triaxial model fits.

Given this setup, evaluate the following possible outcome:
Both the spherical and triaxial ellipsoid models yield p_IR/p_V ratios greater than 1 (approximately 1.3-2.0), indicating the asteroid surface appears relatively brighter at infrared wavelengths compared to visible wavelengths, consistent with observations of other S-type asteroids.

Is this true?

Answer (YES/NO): YES